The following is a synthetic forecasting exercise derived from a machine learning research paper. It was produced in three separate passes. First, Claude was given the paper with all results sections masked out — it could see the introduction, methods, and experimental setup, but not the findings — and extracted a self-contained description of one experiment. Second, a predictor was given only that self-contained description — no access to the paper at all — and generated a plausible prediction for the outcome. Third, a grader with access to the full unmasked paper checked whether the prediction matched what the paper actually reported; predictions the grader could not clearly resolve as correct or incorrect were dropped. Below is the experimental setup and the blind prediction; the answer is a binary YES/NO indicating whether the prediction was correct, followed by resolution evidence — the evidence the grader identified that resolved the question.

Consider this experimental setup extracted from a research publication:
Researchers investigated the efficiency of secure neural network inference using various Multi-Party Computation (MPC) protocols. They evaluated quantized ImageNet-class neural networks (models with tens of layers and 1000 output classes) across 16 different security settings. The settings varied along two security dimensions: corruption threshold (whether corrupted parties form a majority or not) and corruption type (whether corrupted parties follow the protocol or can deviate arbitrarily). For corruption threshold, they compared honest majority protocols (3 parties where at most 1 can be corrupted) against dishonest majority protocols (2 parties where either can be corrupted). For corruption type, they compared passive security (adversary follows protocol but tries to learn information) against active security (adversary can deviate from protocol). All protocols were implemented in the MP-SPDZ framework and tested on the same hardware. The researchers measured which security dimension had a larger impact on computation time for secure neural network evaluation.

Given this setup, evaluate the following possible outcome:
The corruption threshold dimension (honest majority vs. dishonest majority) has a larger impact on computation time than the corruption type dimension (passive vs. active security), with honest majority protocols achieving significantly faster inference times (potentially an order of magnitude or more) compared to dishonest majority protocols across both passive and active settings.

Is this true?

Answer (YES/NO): YES